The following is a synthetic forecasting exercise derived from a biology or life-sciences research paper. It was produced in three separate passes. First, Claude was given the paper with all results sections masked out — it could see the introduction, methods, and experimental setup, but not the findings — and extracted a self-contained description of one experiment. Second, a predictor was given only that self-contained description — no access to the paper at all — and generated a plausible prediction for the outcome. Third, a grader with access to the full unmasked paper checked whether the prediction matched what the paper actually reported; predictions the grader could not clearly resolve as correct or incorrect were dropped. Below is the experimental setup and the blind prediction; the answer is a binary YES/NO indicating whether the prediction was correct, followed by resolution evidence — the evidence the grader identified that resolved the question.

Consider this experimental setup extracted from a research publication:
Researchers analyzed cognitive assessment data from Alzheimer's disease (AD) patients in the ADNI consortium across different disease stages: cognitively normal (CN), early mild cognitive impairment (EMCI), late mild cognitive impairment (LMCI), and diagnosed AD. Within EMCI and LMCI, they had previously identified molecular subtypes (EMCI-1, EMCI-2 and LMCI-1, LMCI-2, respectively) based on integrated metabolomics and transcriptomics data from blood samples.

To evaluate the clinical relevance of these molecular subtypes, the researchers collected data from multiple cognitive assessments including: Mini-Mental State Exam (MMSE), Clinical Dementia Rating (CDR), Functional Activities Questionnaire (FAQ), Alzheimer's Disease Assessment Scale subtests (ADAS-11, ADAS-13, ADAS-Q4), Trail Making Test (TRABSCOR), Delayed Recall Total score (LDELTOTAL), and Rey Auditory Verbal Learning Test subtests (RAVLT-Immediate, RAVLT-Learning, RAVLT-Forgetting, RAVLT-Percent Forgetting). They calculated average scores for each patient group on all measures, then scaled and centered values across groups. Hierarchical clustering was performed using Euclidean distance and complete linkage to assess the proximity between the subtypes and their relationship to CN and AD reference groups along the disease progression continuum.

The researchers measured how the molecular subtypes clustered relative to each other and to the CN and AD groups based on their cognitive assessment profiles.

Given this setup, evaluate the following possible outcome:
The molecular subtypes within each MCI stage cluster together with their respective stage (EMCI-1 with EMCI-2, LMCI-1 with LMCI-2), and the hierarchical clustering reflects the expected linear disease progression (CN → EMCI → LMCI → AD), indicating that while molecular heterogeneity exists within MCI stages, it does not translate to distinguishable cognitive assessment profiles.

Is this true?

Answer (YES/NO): NO